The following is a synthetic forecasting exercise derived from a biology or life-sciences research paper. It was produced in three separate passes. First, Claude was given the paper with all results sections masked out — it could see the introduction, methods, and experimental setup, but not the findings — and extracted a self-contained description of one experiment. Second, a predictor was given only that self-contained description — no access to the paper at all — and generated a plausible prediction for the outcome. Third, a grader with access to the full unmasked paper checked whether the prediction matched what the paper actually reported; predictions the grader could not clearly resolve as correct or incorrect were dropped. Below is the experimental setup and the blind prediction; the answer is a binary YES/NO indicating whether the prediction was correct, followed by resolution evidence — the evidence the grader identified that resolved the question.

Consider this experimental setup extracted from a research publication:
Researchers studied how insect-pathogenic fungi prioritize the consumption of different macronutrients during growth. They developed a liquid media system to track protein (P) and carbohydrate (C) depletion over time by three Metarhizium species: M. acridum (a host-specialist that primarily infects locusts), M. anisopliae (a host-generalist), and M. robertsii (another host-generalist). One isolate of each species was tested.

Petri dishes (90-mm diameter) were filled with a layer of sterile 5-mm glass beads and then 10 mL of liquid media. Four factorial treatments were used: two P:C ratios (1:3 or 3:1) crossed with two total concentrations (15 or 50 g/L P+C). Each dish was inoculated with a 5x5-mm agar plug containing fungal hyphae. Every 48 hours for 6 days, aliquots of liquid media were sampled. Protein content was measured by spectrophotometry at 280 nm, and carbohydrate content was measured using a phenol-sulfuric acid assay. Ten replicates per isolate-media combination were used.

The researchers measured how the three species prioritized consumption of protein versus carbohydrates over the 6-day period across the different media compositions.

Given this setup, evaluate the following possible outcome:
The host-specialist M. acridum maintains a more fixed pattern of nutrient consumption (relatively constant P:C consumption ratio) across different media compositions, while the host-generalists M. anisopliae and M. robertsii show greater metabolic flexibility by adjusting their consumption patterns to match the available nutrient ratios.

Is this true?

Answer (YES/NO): NO